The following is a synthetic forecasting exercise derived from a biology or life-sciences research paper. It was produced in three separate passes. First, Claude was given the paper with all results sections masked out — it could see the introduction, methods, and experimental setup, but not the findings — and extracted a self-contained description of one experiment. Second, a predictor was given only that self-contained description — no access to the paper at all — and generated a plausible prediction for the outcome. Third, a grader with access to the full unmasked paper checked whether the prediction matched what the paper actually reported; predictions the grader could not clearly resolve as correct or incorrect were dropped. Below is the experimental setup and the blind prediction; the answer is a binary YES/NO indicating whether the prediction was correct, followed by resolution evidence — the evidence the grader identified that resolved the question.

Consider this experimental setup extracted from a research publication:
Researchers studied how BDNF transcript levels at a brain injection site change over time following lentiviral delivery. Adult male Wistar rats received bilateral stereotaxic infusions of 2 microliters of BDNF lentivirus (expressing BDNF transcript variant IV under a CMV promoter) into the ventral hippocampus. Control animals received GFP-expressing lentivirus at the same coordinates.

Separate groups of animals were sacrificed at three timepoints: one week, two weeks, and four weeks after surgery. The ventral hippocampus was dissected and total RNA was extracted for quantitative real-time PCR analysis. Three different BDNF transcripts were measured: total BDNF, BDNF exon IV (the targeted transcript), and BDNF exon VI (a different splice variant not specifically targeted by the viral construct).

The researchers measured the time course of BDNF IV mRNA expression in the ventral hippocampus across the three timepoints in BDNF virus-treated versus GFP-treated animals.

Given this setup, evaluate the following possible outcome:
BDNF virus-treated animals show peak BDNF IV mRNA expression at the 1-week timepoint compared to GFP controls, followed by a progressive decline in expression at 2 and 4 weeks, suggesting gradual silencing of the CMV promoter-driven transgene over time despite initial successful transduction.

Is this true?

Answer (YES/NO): NO